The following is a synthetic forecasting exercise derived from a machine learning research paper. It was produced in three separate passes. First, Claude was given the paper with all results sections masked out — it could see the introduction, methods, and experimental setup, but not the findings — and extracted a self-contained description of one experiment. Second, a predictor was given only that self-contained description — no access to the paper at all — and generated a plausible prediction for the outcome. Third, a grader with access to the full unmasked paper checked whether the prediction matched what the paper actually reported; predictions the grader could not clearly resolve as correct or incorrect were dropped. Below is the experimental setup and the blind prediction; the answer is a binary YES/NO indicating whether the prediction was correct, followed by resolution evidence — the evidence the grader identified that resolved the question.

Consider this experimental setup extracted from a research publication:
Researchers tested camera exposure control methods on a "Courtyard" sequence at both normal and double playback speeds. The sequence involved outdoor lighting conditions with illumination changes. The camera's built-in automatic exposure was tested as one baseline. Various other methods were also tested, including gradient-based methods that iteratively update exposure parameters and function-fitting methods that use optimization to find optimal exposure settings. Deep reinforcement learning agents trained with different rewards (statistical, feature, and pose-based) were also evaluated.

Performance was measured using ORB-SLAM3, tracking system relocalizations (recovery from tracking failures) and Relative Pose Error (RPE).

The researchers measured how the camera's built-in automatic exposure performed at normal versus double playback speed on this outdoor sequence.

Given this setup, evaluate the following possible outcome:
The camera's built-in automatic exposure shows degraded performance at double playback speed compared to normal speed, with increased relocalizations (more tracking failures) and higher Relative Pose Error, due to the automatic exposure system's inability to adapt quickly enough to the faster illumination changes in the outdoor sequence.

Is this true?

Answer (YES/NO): YES